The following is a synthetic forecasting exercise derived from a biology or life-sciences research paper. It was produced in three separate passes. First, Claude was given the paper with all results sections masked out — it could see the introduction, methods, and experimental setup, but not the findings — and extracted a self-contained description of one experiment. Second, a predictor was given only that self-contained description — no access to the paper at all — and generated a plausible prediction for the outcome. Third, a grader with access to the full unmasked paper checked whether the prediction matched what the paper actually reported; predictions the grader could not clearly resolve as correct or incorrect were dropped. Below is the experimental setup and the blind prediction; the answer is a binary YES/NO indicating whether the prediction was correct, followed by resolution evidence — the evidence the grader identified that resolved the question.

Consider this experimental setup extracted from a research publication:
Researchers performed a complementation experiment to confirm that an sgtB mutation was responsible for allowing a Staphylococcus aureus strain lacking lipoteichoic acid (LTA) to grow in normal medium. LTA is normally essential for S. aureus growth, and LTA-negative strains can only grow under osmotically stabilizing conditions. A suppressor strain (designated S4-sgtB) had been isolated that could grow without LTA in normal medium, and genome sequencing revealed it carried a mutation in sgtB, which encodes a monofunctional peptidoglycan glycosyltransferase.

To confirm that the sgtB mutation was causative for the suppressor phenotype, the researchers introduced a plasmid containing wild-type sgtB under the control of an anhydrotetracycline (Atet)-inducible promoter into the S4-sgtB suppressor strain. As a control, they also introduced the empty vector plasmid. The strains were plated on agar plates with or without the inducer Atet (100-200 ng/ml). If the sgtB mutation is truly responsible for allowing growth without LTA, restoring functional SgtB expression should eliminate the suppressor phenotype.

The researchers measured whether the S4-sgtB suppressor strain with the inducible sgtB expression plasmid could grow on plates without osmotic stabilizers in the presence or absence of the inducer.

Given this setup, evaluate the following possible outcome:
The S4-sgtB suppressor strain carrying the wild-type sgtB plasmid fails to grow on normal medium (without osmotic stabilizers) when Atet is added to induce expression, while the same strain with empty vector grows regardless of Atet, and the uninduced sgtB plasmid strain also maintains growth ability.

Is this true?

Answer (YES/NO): YES